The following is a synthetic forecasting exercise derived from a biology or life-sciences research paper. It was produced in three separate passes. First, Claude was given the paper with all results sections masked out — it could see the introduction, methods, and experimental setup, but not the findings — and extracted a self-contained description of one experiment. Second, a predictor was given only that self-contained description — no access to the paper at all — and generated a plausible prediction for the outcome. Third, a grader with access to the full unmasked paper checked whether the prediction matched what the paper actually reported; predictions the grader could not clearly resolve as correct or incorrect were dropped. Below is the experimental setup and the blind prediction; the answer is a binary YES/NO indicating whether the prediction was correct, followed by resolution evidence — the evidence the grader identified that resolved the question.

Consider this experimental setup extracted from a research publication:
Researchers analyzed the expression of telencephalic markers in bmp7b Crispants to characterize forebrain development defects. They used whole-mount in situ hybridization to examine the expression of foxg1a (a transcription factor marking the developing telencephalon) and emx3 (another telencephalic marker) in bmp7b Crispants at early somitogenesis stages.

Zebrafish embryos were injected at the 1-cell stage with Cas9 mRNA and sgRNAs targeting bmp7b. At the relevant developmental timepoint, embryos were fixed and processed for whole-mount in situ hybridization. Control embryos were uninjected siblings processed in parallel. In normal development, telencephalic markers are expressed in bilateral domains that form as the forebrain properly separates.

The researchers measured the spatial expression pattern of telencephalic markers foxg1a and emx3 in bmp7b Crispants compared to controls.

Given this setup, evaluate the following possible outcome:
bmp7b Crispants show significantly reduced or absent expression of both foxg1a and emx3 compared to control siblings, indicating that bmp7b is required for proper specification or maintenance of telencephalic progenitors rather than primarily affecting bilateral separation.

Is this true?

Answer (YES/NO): NO